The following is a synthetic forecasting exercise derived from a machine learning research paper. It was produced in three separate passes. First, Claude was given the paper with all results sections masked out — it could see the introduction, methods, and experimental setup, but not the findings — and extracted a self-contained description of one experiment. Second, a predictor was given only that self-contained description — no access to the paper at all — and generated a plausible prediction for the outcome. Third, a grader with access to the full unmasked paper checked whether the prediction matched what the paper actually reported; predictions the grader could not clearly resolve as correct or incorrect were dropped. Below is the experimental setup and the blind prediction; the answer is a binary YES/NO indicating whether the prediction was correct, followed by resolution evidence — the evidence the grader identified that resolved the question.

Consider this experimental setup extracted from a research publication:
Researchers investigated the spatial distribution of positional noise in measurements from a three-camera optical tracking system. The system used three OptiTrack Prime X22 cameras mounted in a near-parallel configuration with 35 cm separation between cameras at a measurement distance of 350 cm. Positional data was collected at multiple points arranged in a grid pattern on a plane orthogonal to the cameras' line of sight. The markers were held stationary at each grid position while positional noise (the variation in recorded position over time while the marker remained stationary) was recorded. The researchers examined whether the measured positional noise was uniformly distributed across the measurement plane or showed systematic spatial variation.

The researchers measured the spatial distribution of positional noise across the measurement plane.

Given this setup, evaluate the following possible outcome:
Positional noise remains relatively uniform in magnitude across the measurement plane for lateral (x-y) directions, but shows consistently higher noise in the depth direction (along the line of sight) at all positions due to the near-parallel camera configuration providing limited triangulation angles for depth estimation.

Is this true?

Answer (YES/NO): NO